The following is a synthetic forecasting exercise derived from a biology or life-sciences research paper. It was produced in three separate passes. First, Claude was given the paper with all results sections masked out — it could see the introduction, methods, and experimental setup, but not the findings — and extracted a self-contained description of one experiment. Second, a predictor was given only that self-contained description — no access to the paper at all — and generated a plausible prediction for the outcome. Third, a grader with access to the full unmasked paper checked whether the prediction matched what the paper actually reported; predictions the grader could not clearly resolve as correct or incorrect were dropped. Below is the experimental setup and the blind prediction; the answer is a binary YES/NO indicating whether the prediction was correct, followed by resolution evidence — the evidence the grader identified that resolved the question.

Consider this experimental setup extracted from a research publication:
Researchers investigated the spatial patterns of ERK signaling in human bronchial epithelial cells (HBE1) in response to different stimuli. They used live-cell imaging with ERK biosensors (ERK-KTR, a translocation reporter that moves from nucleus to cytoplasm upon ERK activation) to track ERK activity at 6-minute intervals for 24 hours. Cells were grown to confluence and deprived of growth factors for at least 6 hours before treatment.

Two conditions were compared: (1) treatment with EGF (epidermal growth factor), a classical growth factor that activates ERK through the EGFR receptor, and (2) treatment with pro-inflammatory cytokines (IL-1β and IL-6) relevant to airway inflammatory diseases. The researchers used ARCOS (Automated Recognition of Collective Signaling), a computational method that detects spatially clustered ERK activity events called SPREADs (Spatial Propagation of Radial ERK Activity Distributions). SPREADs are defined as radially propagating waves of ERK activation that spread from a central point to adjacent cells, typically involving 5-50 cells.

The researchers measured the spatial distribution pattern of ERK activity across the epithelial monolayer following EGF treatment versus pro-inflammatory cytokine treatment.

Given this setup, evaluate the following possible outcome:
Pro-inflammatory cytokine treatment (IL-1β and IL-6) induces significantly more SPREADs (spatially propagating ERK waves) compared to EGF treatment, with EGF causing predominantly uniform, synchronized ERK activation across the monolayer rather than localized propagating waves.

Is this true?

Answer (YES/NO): YES